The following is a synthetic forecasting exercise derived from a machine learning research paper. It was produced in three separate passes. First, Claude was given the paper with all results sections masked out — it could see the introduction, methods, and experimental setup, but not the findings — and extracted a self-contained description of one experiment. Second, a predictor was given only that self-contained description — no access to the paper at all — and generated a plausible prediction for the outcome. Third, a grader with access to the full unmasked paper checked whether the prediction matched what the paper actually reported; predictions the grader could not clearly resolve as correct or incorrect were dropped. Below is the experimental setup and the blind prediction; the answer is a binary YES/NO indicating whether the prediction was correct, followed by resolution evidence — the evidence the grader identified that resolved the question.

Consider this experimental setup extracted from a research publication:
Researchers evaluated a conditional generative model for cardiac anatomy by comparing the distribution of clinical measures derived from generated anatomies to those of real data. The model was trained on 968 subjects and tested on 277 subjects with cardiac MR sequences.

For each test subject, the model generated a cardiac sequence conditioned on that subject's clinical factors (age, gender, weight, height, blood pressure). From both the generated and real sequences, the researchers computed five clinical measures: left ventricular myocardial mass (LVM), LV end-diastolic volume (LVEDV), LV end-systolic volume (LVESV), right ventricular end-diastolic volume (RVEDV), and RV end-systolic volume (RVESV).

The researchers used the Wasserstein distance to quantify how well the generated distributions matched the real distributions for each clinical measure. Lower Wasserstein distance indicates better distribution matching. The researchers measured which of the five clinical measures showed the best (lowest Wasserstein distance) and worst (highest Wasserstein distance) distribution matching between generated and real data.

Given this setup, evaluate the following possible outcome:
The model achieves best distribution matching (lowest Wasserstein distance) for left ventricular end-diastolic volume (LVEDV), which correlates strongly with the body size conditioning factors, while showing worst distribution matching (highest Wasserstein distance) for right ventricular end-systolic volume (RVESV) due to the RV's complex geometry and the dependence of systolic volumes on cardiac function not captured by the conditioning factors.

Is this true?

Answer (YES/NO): NO